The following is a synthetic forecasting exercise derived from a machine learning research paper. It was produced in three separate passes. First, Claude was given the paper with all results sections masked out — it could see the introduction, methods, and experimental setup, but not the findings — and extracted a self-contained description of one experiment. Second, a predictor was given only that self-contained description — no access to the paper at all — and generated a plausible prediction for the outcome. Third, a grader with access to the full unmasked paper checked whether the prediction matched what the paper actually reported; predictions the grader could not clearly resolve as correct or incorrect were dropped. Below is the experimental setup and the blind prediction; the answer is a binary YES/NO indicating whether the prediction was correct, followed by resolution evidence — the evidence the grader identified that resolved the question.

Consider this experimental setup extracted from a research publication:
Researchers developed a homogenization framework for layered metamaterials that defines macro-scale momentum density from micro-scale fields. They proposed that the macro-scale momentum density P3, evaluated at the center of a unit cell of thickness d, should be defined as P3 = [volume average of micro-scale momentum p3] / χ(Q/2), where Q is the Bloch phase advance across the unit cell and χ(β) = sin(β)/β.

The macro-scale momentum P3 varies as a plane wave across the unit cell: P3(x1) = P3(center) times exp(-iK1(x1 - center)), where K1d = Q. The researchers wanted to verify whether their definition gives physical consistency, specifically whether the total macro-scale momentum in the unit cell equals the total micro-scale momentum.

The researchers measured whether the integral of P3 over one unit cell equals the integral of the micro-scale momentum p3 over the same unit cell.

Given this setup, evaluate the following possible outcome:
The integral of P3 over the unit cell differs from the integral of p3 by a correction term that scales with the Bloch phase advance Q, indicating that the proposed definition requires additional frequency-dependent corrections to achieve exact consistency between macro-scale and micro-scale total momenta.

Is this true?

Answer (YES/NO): NO